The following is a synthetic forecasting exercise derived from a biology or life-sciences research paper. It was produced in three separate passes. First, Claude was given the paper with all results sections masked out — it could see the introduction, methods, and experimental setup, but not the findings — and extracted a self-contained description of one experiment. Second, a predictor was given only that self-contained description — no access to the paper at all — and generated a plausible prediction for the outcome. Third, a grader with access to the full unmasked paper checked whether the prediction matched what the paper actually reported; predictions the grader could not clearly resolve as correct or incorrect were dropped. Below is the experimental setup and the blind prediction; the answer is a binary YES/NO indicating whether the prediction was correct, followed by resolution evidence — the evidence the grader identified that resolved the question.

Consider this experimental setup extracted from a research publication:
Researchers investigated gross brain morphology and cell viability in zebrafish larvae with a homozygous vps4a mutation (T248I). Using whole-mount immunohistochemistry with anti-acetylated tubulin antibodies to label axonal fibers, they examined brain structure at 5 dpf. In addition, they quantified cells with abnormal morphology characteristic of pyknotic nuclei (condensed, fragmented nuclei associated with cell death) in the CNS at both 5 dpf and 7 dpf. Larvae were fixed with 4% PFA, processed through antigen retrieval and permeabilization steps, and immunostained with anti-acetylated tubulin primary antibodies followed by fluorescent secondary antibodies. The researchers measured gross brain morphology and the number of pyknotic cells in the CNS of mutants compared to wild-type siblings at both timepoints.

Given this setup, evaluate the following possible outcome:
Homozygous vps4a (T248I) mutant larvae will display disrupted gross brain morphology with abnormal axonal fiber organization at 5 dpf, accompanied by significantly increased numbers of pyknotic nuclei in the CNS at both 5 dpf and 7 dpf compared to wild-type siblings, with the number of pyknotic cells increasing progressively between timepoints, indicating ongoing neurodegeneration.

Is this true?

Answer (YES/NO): NO